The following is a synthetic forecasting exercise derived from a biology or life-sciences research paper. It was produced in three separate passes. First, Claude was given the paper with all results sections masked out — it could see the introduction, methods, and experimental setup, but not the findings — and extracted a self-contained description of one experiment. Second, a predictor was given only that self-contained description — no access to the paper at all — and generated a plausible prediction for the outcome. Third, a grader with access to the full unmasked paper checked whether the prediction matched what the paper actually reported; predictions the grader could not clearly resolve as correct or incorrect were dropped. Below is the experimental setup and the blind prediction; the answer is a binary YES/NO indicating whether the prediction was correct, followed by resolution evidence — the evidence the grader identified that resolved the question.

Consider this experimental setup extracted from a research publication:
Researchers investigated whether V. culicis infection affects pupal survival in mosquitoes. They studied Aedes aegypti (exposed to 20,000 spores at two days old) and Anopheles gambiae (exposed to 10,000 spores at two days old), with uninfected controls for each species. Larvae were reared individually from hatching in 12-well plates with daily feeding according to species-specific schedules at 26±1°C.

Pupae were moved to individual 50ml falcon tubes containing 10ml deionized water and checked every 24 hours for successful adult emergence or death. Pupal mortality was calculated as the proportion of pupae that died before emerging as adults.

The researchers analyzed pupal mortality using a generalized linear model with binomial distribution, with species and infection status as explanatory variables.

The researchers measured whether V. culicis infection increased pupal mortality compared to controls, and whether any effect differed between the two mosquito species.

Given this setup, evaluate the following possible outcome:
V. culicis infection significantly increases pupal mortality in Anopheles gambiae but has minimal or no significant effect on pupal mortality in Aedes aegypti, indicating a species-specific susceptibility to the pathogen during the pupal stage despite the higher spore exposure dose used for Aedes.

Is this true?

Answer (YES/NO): NO